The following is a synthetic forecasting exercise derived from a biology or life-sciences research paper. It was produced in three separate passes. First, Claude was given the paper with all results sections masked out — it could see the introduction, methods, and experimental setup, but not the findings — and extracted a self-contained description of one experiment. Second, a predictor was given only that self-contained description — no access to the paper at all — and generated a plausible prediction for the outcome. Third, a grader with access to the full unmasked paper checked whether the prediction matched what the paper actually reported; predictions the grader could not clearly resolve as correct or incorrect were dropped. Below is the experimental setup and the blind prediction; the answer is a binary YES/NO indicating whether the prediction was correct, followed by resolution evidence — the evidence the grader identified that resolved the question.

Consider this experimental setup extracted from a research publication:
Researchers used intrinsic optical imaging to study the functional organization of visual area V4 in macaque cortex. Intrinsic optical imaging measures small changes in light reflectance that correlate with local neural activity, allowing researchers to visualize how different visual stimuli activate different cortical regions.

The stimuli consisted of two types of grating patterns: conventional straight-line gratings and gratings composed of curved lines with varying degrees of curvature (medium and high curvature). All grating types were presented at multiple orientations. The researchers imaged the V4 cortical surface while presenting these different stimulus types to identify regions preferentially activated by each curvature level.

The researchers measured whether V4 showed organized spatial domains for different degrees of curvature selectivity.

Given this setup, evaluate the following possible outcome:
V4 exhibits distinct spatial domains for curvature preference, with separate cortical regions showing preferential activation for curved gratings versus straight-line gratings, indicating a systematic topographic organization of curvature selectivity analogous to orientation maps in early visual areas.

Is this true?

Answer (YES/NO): YES